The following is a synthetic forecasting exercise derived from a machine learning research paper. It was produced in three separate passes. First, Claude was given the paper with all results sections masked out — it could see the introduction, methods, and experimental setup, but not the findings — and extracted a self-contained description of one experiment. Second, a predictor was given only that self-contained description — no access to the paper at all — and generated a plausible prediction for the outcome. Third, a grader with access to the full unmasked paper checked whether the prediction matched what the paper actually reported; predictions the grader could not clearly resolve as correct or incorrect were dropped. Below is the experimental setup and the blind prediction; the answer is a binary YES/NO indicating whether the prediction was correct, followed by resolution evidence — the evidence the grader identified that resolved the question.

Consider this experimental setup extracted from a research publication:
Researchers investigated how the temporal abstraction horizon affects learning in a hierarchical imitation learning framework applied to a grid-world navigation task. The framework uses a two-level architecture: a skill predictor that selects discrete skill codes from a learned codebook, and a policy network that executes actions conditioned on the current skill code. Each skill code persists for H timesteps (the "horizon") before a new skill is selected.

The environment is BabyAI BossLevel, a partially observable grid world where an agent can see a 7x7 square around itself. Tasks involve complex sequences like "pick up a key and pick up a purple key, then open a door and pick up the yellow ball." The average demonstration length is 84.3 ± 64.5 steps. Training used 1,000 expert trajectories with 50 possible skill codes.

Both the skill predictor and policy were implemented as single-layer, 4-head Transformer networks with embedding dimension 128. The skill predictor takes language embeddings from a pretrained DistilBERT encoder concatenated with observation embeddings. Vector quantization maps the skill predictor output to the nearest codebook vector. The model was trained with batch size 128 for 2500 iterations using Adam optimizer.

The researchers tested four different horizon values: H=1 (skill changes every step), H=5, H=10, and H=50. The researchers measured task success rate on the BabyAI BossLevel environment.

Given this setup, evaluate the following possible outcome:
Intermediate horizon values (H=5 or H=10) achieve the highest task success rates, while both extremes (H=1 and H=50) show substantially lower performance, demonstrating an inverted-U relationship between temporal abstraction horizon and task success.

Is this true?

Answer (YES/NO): NO